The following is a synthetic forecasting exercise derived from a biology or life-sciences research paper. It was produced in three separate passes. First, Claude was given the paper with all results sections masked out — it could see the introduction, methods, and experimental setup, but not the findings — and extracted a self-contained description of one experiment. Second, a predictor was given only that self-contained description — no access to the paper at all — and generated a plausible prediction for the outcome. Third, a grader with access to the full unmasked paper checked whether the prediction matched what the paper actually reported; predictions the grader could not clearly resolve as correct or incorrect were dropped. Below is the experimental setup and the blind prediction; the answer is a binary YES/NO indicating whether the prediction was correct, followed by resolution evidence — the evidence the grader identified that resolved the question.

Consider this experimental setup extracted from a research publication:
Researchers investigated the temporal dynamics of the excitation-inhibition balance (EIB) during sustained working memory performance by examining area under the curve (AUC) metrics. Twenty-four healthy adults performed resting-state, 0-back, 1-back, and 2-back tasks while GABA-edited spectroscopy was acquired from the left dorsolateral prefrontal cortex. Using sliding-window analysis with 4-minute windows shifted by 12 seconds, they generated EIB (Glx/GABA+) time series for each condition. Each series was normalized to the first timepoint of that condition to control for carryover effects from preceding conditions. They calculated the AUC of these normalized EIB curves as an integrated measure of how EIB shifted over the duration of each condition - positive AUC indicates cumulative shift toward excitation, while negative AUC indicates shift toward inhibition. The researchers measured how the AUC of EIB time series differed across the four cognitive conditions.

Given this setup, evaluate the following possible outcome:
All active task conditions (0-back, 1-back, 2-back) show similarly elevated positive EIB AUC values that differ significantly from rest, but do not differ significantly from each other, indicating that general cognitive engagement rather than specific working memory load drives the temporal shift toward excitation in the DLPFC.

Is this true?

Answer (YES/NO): NO